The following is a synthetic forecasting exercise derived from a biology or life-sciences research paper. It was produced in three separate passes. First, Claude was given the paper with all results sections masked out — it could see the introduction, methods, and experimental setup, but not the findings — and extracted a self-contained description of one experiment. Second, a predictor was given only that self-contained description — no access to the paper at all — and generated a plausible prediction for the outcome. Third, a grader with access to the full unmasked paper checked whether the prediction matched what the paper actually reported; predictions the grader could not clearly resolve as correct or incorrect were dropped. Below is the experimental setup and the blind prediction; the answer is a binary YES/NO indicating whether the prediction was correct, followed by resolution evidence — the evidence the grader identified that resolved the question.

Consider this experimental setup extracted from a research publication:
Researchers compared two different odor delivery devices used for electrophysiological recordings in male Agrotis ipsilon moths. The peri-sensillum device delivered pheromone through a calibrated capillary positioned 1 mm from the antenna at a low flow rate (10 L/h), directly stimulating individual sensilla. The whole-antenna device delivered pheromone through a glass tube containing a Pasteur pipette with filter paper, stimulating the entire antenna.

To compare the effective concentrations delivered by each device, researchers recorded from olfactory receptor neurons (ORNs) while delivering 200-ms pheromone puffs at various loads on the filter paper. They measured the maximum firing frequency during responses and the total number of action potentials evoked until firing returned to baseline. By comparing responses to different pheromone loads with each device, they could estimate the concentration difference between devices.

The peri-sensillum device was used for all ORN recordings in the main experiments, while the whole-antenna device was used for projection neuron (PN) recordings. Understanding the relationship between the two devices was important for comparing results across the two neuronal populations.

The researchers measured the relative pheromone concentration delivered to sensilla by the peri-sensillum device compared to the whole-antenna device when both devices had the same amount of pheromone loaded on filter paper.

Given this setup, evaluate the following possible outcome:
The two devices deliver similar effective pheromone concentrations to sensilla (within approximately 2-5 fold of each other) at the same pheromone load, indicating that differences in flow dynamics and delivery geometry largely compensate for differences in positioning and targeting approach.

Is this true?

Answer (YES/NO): NO